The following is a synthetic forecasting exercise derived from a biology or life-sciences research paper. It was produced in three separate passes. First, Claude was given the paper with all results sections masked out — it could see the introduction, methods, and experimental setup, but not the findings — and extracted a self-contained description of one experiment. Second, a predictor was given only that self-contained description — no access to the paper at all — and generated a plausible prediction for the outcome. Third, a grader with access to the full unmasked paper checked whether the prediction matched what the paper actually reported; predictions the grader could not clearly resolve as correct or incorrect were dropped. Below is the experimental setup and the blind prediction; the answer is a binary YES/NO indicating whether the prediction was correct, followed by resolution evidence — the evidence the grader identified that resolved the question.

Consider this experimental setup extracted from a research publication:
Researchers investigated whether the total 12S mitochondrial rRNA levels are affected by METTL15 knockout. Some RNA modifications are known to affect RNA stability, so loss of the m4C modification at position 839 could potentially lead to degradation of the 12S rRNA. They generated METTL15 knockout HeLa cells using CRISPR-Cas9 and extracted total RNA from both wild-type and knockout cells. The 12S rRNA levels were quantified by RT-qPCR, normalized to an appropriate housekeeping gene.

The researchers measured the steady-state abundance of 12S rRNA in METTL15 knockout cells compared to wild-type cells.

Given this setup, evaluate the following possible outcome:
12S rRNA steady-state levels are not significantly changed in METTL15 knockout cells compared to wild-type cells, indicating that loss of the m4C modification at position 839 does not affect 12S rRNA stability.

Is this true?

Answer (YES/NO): YES